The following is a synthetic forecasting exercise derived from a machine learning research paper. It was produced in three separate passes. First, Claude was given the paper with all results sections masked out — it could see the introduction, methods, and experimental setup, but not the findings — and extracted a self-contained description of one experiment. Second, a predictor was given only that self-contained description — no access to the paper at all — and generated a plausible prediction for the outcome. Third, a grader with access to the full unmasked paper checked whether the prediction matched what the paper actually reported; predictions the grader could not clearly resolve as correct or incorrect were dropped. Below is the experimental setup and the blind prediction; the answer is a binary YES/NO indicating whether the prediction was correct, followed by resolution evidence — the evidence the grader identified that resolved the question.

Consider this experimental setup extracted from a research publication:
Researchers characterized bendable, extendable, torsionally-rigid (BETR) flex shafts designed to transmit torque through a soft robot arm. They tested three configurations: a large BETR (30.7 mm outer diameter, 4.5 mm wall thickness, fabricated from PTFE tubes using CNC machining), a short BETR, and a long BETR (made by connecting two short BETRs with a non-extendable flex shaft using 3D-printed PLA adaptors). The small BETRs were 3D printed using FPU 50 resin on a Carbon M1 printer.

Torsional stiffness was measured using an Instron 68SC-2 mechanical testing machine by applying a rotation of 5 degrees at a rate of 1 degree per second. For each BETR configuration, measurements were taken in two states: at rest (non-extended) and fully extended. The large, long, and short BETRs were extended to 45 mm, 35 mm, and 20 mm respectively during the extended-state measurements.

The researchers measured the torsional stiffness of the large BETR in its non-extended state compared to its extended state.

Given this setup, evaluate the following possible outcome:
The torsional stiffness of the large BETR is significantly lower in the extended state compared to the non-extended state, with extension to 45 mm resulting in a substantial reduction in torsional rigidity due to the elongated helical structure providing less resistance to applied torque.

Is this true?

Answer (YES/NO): NO